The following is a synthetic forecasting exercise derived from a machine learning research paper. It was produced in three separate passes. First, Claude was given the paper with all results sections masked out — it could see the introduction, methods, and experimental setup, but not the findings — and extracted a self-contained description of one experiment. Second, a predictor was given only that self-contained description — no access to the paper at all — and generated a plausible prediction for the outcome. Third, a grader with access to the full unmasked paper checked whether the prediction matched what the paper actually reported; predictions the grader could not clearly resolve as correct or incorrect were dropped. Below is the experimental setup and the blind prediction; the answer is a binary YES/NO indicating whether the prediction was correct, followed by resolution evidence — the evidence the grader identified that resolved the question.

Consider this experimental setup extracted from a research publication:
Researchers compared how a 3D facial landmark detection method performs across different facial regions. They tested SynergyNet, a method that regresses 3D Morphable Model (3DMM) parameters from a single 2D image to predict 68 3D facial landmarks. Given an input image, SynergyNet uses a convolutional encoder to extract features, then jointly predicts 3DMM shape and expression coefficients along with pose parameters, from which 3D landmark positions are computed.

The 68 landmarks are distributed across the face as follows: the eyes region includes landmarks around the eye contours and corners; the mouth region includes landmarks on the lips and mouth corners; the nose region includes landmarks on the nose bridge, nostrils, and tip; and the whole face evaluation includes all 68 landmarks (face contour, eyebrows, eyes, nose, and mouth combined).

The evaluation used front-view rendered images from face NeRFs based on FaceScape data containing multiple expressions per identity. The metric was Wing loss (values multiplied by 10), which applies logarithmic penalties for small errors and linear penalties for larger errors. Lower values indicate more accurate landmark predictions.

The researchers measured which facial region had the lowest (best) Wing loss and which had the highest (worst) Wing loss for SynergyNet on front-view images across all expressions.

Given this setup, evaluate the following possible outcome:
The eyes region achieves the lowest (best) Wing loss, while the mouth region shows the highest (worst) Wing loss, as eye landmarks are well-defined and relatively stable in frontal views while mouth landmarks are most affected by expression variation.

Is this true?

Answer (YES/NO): NO